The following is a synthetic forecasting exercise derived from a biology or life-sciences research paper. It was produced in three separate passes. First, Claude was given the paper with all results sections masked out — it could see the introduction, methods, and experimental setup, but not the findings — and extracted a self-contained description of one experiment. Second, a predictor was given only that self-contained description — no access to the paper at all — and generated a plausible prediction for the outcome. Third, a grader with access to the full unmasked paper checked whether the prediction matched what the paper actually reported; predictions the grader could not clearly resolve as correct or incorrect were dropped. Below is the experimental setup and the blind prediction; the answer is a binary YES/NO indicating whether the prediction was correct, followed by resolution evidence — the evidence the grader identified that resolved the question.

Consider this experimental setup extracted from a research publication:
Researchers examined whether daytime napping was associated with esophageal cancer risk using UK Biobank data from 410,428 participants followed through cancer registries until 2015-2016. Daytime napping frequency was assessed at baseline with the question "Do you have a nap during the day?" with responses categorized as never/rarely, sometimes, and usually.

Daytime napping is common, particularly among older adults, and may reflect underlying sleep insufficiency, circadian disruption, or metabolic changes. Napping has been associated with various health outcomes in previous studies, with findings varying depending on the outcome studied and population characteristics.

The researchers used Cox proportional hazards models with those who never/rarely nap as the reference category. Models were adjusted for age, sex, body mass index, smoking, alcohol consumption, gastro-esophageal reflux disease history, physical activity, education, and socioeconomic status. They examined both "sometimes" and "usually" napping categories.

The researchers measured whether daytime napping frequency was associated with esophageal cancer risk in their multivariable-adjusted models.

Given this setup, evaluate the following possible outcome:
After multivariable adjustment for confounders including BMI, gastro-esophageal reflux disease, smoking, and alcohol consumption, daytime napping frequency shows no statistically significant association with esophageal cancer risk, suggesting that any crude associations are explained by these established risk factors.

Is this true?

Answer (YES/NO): NO